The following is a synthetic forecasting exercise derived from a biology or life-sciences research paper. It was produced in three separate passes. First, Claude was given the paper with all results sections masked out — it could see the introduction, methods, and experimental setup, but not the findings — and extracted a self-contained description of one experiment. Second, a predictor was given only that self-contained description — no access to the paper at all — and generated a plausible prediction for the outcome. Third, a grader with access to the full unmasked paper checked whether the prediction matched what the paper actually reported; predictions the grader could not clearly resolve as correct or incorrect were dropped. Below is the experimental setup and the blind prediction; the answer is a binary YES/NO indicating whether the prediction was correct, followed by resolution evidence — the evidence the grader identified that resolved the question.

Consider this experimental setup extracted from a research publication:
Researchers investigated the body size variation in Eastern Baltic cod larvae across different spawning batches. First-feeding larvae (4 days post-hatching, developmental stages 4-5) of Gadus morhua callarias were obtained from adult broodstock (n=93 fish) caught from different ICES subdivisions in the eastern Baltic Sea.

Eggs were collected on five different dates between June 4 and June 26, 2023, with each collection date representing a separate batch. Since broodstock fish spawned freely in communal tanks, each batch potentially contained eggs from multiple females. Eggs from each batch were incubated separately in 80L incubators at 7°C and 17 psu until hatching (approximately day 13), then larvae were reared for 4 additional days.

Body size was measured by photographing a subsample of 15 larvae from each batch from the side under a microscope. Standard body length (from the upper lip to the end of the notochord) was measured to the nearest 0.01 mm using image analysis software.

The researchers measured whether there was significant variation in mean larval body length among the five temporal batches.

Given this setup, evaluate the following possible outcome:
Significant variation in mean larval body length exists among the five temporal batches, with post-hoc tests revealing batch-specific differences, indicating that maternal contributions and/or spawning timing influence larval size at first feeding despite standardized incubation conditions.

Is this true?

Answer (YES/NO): NO